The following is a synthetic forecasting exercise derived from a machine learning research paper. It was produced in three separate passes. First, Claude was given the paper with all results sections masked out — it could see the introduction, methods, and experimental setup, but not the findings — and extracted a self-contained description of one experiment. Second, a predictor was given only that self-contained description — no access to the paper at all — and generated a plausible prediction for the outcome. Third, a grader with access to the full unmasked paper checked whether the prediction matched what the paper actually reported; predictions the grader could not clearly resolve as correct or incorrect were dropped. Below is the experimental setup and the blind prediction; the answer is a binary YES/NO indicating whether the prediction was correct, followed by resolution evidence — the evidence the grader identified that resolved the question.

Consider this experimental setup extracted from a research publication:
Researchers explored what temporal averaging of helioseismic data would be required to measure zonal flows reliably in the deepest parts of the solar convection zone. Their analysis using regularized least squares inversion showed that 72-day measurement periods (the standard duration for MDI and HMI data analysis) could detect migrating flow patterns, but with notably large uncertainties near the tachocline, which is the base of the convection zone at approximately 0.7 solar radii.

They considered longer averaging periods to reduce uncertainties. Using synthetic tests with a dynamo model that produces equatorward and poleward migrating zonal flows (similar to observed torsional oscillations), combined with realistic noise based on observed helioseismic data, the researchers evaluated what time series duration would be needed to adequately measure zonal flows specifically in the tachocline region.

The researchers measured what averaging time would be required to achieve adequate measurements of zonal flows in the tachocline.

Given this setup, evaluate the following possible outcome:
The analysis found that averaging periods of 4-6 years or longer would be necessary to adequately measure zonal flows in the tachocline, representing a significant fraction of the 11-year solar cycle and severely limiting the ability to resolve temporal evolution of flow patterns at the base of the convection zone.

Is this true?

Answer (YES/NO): NO